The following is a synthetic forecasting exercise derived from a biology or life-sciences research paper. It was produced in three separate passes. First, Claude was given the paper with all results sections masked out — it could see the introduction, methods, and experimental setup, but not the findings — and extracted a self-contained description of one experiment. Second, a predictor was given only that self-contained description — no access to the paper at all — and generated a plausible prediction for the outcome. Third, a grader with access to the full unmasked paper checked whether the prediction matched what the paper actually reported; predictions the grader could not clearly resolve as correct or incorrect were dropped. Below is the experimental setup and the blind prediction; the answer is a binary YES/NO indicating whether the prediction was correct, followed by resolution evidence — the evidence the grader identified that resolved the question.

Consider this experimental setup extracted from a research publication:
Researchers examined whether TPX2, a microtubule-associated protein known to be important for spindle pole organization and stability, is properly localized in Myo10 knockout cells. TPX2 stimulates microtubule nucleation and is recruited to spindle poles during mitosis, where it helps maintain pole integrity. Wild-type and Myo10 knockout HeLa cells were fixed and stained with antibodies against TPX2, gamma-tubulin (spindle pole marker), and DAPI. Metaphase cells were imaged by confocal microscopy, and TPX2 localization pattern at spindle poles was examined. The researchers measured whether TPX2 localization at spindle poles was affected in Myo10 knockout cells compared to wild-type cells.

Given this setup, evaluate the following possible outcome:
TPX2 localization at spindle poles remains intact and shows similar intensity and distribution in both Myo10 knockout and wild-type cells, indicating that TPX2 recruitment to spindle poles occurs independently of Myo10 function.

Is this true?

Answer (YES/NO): YES